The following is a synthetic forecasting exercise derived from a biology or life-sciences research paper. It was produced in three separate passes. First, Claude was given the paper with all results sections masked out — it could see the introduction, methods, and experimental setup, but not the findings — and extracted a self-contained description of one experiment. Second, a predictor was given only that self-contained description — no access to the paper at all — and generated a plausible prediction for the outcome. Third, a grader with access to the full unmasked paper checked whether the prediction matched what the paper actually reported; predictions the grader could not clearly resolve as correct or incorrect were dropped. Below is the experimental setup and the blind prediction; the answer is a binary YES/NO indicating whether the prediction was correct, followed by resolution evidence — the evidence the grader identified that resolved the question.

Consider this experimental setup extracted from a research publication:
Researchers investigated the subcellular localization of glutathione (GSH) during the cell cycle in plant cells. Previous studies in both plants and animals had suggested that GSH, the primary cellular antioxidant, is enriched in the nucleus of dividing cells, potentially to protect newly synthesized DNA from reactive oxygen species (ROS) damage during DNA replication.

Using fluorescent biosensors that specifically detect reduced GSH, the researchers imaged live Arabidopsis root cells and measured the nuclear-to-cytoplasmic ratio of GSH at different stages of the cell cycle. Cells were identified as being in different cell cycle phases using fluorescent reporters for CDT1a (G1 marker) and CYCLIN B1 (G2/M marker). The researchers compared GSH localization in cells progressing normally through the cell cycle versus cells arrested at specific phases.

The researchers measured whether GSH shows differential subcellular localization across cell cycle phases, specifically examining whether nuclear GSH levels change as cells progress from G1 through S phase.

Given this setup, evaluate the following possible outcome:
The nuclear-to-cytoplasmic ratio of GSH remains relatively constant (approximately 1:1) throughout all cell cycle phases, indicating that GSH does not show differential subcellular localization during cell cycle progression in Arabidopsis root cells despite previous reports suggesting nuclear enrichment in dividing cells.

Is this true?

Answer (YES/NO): NO